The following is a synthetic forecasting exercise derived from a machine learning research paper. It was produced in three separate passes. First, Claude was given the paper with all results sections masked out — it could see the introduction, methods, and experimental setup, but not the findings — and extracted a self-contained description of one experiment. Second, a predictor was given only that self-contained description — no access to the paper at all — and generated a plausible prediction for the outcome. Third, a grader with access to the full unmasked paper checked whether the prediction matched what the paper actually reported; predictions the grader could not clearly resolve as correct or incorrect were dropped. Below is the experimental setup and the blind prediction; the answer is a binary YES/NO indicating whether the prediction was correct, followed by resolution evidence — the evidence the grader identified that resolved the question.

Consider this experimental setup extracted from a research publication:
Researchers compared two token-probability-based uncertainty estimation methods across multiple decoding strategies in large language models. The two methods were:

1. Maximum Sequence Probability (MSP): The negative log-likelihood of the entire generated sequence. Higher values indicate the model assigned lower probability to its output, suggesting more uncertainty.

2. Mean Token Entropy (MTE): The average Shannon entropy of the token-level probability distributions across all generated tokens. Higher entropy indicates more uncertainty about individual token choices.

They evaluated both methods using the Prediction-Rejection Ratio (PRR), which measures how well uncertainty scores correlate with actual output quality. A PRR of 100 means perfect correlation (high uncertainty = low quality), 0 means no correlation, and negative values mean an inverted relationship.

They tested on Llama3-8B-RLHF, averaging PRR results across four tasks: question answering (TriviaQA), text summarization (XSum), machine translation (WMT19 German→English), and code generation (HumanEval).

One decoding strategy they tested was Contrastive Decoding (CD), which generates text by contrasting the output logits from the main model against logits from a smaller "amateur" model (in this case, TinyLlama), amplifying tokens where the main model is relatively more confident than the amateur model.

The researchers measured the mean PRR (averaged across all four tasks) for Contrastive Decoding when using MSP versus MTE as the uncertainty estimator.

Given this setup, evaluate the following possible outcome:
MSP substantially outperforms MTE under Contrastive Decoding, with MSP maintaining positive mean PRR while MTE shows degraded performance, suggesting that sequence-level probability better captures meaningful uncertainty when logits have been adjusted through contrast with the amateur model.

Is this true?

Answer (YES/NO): NO